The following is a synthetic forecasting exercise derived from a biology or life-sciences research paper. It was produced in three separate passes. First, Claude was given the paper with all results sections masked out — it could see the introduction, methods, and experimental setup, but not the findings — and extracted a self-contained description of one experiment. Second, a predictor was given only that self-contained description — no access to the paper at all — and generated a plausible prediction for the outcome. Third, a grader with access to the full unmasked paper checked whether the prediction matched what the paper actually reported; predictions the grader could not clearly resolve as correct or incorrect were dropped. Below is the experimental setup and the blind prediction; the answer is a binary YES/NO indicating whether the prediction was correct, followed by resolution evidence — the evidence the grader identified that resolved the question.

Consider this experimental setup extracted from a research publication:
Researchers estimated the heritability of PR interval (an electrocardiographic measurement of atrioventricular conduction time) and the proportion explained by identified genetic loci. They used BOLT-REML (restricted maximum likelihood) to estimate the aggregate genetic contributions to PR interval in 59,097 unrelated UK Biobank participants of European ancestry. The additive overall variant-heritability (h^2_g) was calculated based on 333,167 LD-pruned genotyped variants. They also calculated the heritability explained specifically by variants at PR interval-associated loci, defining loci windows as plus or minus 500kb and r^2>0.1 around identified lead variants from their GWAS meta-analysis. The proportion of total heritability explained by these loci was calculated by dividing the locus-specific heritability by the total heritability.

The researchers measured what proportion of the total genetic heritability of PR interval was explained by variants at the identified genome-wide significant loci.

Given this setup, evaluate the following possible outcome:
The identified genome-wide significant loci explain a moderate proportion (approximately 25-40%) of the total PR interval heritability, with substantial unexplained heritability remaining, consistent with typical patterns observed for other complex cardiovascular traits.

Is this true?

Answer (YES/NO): NO